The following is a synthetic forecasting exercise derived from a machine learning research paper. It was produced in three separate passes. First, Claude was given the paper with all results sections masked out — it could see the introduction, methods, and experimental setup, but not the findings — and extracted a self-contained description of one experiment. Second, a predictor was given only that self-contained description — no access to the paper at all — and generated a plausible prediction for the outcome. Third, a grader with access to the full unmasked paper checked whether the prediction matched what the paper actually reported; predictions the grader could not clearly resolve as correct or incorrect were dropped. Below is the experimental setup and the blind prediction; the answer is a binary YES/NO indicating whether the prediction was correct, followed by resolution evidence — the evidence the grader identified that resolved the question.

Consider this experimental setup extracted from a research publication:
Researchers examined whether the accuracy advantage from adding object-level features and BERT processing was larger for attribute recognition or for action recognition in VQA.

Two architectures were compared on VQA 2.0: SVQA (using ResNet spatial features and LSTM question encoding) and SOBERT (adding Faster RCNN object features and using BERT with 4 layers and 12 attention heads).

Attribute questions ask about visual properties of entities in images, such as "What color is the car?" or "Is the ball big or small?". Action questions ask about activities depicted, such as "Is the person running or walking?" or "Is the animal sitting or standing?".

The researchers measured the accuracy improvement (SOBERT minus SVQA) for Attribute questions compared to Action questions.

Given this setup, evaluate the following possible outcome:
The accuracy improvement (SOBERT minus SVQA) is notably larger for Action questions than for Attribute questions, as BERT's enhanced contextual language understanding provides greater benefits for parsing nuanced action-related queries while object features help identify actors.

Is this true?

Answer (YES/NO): NO